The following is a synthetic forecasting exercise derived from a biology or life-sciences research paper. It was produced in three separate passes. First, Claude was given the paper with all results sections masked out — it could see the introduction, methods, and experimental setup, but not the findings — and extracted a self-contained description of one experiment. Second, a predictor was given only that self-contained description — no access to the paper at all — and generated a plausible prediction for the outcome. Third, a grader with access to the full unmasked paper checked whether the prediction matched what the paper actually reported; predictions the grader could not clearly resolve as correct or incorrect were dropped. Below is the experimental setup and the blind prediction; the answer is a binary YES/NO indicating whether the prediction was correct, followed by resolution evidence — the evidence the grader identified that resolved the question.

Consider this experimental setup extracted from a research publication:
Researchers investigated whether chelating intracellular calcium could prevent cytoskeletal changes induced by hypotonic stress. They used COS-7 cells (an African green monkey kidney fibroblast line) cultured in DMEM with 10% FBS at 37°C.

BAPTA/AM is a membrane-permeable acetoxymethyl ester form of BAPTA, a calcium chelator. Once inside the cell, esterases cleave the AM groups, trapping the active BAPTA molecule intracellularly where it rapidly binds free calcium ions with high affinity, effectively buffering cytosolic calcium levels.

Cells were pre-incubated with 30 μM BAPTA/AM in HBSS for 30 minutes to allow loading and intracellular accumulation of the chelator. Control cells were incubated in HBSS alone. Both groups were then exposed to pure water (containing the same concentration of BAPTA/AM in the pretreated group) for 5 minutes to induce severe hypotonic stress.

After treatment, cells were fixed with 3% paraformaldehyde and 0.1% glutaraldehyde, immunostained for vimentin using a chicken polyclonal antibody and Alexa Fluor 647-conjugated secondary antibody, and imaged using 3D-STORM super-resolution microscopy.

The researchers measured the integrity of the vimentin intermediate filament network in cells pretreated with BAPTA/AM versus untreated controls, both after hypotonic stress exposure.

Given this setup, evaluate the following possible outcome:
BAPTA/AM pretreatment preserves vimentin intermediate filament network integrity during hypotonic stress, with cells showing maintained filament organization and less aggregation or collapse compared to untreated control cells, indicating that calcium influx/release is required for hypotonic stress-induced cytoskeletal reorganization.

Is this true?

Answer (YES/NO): YES